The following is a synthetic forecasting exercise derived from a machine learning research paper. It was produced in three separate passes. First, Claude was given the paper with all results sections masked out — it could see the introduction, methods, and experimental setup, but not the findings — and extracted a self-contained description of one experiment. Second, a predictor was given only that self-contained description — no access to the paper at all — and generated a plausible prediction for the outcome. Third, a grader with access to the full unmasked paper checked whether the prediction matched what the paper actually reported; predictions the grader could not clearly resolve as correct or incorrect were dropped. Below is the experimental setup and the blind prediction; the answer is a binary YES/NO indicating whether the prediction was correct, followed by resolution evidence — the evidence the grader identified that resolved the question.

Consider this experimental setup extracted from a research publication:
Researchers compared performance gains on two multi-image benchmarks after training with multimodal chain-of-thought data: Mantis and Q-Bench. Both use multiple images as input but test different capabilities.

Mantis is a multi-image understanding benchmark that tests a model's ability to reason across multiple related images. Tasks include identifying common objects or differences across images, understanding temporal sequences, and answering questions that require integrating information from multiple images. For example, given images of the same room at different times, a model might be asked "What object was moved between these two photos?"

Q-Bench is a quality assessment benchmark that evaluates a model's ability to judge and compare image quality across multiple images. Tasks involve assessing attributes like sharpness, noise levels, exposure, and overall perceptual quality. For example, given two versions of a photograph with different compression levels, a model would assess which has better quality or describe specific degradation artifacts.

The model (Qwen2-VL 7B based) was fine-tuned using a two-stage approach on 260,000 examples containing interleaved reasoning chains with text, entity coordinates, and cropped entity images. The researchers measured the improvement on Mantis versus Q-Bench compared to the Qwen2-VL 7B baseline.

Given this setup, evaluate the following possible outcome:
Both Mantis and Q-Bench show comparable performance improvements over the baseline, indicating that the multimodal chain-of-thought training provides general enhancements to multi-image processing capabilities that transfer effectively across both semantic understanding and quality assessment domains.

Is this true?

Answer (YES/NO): NO